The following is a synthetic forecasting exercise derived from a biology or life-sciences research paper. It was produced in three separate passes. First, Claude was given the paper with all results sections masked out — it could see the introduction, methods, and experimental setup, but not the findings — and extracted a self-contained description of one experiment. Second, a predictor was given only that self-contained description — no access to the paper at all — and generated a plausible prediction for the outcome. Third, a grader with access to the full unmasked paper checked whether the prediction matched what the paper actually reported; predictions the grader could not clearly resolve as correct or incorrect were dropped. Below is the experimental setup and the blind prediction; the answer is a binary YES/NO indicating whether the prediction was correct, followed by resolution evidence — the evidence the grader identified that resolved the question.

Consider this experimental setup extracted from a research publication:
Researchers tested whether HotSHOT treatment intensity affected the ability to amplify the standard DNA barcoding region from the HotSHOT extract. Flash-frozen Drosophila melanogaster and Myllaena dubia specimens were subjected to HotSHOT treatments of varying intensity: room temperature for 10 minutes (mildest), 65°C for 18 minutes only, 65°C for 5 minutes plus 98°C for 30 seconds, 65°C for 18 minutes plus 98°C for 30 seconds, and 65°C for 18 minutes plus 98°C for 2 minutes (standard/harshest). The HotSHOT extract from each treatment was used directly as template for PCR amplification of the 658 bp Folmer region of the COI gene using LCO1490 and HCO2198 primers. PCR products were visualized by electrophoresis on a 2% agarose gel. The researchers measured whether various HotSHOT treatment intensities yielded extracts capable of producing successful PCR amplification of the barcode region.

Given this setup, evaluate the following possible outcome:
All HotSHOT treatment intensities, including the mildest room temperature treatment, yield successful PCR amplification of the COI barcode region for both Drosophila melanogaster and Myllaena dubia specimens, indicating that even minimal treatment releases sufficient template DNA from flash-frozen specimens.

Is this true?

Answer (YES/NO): NO